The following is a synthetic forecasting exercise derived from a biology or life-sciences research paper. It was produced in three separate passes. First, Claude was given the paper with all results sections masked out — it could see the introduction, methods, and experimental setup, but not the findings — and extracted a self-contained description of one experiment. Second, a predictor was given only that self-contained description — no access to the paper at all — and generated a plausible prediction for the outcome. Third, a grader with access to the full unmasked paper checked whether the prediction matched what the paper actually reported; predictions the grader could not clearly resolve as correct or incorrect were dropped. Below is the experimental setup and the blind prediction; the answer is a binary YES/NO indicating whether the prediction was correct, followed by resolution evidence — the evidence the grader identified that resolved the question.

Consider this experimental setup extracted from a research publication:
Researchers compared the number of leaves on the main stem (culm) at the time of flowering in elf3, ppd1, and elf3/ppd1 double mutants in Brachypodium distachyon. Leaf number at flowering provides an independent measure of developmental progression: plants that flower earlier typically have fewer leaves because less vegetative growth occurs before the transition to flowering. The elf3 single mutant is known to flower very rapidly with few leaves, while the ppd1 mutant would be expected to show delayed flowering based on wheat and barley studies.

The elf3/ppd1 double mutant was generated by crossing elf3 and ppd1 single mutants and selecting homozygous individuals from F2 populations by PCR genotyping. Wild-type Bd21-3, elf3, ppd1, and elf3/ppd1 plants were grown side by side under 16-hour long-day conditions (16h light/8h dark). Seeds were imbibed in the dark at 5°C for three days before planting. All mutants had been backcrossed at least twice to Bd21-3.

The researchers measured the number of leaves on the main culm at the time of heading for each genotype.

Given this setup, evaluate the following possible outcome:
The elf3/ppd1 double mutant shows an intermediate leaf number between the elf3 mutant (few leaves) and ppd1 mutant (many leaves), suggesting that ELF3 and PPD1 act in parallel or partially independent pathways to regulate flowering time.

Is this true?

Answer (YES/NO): NO